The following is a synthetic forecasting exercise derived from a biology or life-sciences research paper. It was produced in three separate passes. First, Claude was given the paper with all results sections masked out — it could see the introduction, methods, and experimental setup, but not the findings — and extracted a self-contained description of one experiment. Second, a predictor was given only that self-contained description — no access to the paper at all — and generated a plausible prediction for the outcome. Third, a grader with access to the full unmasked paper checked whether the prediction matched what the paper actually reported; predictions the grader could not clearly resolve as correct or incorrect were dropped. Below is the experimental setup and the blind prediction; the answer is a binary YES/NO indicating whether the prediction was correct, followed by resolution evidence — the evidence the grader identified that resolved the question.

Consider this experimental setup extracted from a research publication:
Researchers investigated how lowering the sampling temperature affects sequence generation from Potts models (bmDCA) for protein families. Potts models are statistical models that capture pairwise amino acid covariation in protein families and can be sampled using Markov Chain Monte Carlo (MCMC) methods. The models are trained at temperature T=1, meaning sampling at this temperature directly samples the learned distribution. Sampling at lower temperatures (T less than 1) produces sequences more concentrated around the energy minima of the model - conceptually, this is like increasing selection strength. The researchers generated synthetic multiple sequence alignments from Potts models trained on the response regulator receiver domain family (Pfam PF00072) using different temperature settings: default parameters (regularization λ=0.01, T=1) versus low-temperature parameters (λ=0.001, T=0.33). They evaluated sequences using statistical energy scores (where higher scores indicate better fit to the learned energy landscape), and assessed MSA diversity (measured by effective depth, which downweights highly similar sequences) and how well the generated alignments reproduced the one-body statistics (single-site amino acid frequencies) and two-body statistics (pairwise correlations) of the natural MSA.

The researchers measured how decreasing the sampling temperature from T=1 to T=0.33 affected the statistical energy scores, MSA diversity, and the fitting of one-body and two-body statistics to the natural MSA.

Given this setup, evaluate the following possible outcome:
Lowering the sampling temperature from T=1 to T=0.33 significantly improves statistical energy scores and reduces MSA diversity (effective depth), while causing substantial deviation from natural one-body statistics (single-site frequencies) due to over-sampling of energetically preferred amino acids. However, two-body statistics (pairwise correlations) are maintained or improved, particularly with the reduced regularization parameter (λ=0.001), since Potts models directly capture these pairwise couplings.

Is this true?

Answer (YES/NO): NO